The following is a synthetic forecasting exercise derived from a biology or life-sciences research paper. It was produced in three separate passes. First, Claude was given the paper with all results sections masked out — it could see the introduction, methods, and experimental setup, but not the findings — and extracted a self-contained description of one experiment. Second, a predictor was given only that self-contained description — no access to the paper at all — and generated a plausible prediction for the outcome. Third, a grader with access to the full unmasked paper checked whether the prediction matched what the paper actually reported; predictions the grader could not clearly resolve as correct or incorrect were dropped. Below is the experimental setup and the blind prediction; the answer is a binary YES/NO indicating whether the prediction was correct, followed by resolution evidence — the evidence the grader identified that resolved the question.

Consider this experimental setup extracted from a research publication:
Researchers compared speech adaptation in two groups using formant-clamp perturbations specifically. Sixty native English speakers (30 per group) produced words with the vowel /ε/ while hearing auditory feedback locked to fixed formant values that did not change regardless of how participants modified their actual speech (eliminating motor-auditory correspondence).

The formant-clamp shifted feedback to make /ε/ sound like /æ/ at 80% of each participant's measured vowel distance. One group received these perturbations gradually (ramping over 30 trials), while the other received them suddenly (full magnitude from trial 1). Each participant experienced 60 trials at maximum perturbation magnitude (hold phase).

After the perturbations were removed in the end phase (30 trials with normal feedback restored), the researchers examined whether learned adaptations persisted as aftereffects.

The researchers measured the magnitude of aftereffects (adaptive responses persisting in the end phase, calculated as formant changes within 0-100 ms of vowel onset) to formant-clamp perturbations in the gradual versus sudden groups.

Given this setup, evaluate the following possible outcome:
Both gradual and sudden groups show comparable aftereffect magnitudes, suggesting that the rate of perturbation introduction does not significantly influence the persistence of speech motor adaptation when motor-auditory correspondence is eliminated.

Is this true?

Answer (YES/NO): YES